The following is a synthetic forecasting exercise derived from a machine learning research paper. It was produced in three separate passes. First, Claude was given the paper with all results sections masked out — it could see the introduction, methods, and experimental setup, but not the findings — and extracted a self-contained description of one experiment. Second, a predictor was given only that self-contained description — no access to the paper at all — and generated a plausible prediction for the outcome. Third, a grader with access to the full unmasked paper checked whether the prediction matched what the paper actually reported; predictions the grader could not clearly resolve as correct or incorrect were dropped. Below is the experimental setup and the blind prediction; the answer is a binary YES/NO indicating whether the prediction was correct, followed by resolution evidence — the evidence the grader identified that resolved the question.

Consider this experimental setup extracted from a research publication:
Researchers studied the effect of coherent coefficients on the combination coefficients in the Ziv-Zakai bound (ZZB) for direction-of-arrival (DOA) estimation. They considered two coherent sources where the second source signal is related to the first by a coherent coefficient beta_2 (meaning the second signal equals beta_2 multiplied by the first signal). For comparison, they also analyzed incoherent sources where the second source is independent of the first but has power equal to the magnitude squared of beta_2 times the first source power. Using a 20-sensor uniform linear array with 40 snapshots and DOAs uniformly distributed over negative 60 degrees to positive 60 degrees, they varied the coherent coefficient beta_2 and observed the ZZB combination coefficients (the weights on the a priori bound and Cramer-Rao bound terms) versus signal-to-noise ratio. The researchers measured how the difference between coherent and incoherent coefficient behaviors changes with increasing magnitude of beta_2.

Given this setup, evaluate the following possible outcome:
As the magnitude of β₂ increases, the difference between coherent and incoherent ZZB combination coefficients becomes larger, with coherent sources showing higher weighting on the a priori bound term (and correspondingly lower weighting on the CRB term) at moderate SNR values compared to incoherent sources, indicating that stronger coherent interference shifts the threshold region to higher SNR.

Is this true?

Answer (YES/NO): NO